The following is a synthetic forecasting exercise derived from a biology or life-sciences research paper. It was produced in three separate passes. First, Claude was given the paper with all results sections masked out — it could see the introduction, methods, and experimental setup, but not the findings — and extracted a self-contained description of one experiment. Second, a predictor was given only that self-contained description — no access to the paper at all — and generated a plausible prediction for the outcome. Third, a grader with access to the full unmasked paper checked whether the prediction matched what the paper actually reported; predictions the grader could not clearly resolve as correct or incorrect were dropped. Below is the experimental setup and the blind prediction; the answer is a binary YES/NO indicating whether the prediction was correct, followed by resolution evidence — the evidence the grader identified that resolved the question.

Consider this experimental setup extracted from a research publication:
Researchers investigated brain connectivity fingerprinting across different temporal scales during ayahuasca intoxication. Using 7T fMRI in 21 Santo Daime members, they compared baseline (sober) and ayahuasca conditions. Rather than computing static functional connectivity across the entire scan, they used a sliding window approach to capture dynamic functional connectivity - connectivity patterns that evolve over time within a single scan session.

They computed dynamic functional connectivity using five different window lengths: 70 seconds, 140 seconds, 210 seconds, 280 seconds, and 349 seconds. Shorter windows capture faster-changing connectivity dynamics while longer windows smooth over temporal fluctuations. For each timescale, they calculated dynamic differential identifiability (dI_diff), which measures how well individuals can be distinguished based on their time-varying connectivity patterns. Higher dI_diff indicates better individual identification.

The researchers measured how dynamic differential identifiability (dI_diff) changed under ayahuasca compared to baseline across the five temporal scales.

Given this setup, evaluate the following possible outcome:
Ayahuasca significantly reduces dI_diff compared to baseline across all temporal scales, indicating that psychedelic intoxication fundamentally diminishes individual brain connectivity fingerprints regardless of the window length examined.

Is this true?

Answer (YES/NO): NO